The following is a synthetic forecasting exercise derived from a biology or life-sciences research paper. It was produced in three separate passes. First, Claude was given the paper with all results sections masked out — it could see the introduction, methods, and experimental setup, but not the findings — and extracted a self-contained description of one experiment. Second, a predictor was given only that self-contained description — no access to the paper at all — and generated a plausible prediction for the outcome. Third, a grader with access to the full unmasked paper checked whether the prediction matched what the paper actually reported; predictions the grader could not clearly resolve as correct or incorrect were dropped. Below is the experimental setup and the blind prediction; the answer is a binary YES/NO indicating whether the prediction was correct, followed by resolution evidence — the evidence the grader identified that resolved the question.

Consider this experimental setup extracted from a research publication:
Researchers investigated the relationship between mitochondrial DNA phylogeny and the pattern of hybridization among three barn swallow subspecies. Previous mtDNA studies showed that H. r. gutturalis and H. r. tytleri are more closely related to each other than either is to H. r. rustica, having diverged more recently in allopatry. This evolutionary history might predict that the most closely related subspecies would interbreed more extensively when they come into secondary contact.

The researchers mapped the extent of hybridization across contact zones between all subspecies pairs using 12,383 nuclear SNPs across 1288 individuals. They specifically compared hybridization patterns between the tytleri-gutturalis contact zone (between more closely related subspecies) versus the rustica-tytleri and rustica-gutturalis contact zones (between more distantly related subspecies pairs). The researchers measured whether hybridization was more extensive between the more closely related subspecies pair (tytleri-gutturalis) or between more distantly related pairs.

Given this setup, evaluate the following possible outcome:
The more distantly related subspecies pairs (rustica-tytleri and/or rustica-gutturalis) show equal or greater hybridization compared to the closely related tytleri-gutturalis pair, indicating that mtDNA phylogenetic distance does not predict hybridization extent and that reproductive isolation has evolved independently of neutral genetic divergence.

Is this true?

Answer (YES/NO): NO